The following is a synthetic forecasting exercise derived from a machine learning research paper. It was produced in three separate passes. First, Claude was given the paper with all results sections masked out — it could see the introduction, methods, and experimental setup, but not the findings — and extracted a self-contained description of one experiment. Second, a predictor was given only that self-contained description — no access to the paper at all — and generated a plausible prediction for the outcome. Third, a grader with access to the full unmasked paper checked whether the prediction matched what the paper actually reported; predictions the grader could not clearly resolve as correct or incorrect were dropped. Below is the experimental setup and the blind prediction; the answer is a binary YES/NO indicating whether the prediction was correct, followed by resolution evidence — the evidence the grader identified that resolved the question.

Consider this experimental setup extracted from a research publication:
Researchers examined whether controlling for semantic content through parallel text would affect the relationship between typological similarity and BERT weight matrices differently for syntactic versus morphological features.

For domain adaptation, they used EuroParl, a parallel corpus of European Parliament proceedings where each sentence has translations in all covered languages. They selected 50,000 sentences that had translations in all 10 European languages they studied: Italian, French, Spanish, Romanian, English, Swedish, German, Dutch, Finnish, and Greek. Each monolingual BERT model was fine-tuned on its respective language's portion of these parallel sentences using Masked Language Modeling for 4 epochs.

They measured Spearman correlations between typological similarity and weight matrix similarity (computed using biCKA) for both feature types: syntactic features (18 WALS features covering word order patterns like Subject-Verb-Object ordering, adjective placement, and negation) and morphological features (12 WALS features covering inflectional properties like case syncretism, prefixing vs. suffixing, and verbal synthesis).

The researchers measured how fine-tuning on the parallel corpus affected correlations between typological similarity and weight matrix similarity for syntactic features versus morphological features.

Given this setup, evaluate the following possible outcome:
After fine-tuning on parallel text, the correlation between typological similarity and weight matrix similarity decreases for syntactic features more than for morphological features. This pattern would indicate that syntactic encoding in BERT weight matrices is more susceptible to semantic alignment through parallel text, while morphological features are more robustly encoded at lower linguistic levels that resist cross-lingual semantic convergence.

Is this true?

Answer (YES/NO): NO